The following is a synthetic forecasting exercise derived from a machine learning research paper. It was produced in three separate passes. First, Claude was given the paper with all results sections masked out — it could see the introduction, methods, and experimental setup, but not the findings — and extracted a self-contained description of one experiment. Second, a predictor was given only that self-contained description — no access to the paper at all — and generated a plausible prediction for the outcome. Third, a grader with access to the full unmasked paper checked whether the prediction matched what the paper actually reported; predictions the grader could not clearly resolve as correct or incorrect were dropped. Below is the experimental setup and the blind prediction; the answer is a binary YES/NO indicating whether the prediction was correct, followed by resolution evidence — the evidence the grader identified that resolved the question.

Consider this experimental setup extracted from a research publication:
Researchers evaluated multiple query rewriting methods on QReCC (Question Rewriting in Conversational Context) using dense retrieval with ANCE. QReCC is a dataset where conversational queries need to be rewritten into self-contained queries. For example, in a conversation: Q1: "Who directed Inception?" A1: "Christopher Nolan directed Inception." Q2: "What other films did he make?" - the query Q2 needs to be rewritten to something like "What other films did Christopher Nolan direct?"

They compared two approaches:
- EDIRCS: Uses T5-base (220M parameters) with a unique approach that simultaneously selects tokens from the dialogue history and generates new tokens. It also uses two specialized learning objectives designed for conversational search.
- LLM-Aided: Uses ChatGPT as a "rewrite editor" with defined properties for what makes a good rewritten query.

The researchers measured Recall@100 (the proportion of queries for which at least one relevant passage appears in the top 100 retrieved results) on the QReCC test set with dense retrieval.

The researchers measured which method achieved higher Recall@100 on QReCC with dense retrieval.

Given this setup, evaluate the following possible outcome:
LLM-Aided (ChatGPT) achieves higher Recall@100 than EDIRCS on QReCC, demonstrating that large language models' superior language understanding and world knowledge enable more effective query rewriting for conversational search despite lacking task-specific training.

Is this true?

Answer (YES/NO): NO